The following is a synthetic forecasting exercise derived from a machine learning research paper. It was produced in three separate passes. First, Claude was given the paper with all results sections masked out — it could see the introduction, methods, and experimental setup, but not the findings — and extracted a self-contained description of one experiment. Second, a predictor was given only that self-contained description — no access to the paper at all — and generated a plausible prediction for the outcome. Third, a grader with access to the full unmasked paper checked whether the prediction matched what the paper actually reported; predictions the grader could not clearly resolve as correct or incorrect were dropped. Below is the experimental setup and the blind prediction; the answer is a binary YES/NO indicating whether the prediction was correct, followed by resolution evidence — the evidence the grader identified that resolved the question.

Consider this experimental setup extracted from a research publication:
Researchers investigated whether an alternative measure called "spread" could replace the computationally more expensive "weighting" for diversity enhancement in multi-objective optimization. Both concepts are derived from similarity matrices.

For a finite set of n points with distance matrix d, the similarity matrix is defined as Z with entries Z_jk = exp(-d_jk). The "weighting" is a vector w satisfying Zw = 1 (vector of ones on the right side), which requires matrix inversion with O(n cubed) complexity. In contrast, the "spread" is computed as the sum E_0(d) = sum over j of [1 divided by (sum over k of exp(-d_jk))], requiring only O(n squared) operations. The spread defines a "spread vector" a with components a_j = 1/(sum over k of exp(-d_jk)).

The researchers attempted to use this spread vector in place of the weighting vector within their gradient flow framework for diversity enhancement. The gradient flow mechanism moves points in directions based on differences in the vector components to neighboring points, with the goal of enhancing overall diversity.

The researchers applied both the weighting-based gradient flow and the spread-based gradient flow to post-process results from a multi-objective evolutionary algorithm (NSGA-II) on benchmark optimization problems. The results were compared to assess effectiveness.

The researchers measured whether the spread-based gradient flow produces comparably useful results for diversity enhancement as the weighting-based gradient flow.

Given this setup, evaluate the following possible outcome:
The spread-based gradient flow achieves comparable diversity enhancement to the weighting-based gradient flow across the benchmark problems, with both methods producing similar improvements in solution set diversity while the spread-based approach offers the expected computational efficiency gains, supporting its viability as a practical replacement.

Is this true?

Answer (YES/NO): NO